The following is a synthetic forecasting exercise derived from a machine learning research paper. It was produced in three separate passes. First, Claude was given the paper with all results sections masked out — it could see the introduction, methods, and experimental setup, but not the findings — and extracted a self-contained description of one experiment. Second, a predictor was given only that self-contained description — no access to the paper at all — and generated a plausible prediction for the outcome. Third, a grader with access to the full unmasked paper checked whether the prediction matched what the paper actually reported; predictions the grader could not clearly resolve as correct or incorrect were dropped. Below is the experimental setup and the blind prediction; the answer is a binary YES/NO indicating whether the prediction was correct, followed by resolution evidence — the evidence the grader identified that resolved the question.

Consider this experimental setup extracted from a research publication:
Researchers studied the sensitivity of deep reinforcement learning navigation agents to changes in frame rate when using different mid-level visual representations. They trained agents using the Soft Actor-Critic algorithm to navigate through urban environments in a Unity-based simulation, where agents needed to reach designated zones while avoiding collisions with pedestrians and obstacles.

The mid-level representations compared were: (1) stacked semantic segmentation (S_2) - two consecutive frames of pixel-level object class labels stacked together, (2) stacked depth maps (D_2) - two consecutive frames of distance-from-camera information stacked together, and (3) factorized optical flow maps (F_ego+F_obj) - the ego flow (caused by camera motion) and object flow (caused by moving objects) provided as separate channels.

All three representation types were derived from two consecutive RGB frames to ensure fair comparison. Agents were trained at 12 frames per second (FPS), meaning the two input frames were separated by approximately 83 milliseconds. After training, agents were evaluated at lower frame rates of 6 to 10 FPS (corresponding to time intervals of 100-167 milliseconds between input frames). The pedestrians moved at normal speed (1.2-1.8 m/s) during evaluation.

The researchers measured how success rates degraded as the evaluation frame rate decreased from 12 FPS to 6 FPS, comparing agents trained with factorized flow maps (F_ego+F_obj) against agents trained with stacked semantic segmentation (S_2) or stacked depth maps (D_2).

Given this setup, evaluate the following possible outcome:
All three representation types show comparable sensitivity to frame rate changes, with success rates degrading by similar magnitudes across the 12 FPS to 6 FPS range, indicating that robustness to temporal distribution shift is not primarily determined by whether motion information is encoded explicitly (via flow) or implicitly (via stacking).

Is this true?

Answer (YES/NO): NO